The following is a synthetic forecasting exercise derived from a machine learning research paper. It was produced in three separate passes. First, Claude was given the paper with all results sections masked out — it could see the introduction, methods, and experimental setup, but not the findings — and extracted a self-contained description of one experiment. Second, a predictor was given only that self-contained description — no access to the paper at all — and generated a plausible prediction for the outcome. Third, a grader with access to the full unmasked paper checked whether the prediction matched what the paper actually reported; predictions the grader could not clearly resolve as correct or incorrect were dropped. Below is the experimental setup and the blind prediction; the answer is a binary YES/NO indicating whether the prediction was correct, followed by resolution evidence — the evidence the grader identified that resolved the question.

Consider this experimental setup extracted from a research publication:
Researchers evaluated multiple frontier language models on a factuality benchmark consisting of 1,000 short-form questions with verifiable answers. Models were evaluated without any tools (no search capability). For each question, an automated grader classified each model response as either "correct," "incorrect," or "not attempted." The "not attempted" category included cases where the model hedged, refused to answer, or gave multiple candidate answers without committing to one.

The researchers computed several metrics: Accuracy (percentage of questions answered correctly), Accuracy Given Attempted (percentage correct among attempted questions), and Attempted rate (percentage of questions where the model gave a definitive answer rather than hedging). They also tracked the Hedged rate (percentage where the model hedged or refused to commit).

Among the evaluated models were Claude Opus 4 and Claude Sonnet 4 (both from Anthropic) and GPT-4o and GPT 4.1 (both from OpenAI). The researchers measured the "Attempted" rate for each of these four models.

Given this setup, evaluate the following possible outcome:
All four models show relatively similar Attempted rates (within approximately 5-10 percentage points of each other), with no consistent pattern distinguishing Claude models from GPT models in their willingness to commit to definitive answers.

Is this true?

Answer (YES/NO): NO